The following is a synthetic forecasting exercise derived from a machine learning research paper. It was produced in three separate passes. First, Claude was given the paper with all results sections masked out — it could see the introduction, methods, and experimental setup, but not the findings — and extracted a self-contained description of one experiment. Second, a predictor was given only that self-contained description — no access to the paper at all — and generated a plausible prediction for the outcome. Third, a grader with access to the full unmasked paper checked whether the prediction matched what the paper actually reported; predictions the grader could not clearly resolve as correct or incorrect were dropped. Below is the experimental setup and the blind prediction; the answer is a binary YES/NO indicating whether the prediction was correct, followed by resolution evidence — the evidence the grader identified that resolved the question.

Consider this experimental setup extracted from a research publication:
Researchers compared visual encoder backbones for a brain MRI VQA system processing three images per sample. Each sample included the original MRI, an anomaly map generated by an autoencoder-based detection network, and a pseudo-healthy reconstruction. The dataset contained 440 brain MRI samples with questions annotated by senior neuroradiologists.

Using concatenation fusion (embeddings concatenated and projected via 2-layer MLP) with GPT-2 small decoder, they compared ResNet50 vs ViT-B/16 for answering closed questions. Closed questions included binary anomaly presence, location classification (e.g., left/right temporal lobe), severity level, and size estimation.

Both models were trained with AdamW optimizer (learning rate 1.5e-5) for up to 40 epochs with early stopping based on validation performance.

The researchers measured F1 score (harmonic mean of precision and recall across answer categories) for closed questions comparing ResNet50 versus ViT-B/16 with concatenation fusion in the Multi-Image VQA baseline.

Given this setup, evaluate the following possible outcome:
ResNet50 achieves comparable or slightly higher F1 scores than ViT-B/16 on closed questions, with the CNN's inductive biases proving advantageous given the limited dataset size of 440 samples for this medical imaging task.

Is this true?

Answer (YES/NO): NO